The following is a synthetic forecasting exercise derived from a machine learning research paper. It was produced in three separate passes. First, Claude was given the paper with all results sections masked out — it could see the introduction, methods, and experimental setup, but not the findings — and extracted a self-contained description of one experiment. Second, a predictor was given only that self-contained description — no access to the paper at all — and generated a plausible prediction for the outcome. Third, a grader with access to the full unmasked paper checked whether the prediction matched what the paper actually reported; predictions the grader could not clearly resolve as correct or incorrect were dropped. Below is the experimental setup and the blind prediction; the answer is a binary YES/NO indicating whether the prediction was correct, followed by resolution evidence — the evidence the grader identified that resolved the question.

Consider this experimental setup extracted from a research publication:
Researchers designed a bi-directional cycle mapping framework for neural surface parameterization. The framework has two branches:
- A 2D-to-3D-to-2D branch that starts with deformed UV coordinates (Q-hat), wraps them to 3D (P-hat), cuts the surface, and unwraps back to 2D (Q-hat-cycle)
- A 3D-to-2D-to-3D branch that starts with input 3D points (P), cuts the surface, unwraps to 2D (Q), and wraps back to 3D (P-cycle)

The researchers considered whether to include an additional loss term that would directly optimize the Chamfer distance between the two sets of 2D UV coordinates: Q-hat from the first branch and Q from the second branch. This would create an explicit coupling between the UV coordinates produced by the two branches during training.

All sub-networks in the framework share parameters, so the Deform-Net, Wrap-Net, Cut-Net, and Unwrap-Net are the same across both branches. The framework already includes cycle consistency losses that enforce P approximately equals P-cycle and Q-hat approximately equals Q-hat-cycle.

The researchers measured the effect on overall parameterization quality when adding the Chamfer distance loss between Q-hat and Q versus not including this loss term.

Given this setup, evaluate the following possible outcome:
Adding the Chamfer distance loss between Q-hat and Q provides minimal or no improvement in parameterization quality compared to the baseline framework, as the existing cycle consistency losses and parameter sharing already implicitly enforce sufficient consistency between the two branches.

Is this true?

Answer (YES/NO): NO